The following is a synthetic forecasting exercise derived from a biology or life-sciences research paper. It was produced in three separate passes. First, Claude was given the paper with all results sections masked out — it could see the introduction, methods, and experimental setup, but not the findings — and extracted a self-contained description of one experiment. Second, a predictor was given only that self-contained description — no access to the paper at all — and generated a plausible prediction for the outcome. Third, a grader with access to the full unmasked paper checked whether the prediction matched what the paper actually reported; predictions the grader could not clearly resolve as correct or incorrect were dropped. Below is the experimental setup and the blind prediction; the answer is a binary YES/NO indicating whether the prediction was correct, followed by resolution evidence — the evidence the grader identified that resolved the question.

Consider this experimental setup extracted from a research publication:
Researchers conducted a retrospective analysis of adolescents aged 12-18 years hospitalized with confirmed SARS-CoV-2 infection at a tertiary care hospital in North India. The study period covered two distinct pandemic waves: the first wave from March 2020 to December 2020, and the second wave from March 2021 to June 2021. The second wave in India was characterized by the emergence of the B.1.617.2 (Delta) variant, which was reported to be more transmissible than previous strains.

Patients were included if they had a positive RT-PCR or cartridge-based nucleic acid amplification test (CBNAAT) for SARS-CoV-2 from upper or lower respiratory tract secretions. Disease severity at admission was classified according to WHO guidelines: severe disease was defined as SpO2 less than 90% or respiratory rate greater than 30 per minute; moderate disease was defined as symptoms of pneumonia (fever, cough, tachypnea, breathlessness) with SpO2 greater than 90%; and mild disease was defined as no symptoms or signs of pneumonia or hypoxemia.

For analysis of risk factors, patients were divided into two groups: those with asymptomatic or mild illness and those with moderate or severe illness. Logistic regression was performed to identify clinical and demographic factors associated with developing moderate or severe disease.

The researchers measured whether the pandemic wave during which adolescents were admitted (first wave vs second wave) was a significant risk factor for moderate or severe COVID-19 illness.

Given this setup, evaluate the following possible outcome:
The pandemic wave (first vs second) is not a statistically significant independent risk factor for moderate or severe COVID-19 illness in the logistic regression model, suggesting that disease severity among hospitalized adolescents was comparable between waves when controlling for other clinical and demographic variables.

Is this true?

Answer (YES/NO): NO